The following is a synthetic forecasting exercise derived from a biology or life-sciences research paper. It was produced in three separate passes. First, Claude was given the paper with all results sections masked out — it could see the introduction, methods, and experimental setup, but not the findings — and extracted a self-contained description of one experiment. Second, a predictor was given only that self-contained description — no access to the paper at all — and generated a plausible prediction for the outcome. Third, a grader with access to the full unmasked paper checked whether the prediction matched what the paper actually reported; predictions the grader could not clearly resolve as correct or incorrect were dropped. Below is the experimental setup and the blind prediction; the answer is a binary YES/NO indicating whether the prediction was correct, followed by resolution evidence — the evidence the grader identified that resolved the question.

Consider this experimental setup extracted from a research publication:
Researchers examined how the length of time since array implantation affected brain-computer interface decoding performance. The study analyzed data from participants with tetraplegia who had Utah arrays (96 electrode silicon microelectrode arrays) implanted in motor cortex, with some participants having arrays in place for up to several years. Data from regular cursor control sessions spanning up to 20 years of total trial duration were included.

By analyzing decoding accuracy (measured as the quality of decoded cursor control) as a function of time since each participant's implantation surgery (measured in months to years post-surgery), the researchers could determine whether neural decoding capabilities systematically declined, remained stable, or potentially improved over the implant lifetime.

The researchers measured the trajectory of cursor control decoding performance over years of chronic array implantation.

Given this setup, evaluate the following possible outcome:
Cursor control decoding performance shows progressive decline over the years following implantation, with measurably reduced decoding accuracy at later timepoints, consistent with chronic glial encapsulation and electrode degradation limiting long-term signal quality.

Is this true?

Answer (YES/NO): NO